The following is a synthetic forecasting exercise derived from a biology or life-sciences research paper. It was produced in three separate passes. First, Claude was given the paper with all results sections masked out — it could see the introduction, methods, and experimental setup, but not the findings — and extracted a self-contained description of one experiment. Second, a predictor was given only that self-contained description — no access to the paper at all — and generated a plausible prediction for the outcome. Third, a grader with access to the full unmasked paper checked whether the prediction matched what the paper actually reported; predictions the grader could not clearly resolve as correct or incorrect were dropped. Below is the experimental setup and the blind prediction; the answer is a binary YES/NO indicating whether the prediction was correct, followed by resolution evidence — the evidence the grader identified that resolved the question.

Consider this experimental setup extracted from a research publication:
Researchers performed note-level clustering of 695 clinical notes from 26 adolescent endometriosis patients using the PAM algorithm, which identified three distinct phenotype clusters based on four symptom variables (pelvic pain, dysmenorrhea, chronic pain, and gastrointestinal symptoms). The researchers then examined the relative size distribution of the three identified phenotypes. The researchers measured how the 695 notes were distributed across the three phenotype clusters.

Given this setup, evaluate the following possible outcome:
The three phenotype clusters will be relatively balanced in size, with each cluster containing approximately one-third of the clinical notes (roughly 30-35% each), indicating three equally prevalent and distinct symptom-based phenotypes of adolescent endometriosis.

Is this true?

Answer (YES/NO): NO